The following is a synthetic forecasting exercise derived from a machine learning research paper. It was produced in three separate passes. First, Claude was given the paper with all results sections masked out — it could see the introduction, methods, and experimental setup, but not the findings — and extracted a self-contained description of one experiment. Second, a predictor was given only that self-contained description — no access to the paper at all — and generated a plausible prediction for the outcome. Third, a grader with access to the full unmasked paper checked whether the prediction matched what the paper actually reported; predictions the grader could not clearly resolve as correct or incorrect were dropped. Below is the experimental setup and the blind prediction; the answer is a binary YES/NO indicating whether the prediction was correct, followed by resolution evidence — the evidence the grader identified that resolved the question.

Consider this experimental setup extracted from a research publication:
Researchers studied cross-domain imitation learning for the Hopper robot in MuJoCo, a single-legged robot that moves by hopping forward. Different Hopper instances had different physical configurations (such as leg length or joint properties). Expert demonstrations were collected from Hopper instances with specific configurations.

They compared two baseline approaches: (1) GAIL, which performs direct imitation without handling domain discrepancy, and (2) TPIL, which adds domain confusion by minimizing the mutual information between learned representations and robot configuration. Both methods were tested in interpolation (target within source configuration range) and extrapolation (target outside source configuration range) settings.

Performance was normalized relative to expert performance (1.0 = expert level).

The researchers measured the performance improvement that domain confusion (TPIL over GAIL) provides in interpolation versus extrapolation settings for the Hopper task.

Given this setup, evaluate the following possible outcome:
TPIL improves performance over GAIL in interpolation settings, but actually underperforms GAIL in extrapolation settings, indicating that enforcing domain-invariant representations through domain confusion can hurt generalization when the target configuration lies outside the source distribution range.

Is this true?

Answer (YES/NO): NO